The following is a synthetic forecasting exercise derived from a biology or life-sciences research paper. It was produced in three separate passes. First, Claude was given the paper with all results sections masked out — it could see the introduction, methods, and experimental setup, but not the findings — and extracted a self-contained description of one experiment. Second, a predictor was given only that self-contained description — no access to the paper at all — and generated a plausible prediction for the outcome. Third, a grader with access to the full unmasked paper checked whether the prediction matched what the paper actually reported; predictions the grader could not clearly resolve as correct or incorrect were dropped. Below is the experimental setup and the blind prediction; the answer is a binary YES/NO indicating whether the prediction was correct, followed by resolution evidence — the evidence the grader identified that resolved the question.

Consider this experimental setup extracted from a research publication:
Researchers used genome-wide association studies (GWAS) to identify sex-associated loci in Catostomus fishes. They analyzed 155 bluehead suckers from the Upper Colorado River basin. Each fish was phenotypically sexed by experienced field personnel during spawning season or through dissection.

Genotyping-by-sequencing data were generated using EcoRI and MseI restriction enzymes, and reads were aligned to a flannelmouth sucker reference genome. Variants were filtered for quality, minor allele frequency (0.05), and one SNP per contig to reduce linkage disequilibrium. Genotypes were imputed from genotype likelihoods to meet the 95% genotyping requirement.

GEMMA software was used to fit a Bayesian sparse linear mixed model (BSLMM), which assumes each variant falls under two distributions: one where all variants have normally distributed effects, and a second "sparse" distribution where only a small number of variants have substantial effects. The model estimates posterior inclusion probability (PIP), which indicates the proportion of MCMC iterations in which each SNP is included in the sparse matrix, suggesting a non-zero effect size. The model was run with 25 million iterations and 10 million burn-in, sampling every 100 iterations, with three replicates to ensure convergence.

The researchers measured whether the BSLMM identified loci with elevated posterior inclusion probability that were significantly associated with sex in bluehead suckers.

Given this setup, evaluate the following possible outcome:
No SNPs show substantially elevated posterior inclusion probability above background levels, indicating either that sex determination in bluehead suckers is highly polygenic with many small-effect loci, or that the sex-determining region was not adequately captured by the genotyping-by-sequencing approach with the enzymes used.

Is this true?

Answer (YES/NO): NO